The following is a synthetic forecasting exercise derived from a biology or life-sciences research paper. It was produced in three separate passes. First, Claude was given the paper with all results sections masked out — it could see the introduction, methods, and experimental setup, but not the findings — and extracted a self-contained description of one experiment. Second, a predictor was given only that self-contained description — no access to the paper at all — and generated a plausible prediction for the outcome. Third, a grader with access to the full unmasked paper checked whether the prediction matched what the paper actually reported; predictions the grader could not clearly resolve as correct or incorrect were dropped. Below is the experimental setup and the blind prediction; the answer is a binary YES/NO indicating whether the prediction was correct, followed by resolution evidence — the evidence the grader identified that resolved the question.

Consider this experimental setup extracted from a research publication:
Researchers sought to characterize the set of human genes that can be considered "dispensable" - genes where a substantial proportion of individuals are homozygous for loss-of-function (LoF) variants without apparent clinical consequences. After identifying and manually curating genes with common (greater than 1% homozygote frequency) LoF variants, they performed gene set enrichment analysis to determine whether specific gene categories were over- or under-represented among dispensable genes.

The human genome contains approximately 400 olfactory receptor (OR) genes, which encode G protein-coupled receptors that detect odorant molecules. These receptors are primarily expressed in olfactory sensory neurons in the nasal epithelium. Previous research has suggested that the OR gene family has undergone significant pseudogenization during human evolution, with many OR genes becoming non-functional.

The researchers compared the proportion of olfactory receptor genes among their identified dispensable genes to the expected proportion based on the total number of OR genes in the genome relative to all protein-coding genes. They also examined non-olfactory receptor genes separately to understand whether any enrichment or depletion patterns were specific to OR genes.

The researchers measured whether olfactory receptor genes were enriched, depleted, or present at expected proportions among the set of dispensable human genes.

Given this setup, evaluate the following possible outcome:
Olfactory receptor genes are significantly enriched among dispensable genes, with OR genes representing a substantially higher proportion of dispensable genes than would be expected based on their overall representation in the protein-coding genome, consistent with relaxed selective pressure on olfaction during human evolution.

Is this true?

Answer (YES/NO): YES